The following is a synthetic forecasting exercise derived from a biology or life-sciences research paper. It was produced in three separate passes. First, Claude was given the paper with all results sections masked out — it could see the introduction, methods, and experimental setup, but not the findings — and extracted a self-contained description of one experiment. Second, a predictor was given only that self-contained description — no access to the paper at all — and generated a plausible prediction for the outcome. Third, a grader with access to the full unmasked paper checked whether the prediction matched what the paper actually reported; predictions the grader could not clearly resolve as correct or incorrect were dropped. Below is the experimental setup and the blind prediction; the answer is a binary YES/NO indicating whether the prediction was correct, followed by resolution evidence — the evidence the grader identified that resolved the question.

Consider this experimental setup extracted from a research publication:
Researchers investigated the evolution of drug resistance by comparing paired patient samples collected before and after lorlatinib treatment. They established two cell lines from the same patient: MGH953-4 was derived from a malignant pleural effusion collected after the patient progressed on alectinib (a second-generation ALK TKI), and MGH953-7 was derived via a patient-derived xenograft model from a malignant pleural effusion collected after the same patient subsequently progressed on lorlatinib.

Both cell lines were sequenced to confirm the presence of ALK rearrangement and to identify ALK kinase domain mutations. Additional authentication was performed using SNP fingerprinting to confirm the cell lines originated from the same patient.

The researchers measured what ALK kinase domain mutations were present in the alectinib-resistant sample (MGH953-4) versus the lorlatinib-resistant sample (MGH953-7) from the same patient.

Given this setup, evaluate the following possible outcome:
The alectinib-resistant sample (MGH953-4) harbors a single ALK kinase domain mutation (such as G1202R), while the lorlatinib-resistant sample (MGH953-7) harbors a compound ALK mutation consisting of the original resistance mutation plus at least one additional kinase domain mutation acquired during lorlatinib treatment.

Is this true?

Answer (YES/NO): YES